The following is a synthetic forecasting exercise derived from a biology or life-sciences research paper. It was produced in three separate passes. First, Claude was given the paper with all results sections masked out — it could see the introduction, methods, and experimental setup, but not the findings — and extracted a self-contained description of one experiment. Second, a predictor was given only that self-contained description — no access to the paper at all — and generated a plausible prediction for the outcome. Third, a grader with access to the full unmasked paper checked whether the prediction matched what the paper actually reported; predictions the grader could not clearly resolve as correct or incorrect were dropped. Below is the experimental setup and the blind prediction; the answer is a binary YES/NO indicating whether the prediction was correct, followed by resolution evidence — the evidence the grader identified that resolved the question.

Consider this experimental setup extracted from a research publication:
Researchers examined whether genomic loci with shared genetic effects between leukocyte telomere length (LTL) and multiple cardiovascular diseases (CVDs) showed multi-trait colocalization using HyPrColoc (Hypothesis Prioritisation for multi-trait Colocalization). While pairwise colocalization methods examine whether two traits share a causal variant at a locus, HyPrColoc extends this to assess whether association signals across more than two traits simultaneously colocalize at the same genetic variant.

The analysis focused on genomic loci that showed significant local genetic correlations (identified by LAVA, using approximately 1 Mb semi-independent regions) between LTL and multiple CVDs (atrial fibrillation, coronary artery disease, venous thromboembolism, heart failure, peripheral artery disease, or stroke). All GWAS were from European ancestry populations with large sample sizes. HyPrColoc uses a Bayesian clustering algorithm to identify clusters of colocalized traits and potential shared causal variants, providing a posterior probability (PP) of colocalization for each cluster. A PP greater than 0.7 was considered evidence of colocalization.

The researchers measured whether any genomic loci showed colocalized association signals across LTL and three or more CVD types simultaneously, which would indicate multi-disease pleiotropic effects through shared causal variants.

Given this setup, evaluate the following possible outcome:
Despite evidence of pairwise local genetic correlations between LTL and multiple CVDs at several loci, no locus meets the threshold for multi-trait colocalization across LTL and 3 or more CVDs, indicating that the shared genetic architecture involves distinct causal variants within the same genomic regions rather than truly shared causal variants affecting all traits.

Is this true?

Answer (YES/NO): NO